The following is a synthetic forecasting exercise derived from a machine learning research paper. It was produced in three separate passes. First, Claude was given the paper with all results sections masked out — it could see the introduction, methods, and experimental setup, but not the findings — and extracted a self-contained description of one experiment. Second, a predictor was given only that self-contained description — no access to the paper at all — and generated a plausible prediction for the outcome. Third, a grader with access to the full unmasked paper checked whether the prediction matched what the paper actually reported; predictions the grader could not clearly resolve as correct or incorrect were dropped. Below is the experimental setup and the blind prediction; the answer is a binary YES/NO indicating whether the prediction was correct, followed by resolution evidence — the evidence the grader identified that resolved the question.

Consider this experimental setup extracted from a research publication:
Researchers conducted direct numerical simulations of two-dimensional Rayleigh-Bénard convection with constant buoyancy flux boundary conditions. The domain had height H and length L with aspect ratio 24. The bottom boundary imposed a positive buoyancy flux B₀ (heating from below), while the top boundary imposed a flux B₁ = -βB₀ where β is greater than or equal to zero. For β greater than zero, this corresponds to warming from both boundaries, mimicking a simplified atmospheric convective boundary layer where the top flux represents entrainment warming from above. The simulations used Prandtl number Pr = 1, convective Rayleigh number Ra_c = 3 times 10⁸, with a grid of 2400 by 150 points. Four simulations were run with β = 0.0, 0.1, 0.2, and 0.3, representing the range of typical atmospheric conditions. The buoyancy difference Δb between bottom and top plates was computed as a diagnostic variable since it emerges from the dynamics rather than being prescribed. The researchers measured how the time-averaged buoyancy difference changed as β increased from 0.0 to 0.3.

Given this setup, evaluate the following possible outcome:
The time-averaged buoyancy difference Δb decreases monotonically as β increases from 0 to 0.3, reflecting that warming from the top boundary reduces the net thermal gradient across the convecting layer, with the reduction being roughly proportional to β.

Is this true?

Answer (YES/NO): YES